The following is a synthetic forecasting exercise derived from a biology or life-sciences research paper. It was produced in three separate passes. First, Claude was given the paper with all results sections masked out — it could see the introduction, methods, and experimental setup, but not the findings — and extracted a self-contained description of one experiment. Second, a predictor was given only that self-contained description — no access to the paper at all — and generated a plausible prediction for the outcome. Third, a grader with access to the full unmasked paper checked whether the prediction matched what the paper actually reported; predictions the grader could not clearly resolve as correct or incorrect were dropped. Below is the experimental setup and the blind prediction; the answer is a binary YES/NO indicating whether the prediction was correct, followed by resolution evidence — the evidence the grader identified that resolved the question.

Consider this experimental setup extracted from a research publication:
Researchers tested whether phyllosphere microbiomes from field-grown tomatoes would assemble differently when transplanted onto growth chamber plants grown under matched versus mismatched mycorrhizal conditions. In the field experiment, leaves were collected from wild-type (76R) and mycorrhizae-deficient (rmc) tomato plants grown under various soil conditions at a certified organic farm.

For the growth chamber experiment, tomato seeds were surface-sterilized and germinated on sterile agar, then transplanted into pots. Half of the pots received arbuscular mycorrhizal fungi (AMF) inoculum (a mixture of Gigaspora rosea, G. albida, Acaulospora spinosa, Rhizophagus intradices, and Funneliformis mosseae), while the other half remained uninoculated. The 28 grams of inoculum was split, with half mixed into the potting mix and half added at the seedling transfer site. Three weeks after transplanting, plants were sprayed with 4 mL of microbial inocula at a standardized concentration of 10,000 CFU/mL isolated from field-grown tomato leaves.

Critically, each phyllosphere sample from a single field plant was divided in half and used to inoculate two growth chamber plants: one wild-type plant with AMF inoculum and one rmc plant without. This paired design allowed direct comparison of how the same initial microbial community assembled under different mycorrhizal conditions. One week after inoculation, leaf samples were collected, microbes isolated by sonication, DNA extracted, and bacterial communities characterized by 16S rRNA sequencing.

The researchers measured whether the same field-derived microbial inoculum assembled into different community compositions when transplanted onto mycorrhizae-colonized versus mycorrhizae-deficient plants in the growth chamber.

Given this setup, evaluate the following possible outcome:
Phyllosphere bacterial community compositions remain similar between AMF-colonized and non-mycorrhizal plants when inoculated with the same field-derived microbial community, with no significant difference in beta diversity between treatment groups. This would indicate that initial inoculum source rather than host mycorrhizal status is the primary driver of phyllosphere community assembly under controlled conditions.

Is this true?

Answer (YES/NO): NO